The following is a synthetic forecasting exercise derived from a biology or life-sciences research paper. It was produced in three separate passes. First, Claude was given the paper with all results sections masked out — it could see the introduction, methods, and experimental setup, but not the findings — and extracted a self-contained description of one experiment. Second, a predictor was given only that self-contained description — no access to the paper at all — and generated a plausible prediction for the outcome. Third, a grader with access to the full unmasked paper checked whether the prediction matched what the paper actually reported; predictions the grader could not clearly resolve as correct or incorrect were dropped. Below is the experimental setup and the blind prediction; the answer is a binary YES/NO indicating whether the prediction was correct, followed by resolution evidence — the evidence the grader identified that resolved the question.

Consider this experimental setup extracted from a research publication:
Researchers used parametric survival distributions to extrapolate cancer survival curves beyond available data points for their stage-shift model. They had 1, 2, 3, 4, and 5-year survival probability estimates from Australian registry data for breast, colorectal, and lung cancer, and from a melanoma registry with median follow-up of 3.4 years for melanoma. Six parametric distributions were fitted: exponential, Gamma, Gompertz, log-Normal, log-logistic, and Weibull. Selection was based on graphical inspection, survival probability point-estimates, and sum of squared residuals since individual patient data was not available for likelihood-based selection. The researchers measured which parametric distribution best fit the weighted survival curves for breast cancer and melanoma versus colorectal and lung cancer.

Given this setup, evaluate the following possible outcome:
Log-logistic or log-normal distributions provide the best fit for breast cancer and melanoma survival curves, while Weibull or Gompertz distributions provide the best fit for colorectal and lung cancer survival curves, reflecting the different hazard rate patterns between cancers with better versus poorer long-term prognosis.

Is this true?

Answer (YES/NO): NO